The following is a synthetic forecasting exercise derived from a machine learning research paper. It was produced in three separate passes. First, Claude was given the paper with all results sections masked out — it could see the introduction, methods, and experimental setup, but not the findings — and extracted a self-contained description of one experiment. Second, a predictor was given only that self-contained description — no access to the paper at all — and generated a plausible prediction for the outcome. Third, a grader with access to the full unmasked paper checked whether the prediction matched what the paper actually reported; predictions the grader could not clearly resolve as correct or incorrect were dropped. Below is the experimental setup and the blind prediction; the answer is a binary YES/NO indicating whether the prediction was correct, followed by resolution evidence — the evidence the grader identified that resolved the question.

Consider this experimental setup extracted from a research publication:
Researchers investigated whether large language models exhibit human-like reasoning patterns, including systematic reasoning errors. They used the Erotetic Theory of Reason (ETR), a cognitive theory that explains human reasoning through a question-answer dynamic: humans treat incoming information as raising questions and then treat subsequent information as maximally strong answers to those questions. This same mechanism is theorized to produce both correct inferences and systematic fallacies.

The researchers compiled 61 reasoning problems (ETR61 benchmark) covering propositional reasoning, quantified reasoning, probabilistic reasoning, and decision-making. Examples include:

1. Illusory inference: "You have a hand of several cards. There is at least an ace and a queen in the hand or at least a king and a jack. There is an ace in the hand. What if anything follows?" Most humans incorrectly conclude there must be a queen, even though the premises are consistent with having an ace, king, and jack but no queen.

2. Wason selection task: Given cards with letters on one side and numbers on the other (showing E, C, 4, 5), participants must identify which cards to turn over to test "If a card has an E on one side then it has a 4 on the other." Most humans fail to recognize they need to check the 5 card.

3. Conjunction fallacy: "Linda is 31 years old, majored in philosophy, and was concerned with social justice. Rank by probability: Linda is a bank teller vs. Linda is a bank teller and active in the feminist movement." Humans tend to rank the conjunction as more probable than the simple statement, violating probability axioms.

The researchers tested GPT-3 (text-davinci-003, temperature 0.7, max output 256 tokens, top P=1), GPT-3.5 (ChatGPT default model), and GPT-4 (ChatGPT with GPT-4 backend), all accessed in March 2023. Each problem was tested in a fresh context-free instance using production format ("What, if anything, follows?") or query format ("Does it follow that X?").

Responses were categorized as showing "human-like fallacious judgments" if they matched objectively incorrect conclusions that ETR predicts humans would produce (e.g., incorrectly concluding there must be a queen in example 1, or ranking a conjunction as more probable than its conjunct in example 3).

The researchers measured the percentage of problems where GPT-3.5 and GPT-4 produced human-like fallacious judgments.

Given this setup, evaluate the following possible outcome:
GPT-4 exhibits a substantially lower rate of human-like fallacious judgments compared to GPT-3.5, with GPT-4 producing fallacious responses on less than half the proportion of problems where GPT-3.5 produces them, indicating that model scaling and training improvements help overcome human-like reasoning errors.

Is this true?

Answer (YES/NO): NO